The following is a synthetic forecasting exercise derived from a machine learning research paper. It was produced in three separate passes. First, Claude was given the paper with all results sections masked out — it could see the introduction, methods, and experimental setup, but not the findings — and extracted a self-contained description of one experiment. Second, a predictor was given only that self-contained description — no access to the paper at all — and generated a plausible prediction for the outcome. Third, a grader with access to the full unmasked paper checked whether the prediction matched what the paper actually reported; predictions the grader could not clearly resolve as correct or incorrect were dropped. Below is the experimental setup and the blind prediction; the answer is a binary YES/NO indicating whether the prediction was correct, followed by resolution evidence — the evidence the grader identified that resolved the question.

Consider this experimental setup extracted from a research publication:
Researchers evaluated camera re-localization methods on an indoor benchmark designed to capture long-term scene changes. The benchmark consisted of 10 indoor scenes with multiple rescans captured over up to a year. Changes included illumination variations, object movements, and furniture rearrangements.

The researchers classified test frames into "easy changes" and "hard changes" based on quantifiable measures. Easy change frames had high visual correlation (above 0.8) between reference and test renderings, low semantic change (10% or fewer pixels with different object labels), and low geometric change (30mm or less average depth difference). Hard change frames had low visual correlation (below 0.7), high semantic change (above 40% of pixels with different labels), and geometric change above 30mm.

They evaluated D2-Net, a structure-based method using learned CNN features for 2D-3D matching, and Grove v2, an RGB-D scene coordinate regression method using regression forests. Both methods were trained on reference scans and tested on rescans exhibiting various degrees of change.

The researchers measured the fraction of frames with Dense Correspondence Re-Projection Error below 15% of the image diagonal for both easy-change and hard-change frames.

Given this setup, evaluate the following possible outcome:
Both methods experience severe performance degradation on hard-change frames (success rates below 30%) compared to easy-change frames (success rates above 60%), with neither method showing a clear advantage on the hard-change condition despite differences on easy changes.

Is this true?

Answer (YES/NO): NO